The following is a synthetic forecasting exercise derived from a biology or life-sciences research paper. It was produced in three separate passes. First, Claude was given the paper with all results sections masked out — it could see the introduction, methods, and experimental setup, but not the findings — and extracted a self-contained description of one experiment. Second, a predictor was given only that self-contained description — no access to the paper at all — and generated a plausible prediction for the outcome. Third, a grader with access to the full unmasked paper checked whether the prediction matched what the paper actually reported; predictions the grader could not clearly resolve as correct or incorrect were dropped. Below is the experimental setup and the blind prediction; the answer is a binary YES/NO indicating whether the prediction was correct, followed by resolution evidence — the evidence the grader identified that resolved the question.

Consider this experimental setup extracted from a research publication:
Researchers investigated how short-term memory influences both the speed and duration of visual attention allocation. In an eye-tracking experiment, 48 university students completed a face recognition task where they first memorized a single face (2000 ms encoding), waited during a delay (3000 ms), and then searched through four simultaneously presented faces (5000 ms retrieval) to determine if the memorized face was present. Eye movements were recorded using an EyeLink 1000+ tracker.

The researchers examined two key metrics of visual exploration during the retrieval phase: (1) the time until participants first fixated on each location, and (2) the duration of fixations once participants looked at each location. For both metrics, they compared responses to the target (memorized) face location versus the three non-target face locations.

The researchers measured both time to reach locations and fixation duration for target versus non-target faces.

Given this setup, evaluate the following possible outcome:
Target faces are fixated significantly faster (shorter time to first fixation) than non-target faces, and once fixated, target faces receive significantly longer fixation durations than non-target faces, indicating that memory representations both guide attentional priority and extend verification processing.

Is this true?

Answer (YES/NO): YES